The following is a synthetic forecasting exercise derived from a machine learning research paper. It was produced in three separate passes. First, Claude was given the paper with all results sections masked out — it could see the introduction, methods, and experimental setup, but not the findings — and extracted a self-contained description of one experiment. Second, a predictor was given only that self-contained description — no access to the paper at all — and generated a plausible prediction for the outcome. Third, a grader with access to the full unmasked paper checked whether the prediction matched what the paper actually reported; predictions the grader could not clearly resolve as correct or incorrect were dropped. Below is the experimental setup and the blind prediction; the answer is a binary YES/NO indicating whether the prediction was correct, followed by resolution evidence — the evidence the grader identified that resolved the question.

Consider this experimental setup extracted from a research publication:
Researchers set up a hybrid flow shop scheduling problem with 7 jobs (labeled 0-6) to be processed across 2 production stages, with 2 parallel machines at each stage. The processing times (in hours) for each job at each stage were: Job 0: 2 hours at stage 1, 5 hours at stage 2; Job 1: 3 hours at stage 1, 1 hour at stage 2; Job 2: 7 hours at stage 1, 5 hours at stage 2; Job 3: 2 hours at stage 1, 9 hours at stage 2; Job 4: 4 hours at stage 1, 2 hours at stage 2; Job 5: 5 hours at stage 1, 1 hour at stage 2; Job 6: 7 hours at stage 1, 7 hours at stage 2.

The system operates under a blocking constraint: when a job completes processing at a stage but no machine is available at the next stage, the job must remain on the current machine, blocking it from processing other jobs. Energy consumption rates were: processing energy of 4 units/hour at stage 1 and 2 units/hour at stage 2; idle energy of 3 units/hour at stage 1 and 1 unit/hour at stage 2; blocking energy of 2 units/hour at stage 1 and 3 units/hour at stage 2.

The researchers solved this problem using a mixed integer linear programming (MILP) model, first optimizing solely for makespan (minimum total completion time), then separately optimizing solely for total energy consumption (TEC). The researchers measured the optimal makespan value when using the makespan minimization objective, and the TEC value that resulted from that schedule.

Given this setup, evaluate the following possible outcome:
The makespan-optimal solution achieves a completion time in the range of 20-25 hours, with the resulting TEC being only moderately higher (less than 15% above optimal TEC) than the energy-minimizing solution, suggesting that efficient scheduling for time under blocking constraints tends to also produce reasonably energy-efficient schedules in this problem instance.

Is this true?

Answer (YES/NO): NO